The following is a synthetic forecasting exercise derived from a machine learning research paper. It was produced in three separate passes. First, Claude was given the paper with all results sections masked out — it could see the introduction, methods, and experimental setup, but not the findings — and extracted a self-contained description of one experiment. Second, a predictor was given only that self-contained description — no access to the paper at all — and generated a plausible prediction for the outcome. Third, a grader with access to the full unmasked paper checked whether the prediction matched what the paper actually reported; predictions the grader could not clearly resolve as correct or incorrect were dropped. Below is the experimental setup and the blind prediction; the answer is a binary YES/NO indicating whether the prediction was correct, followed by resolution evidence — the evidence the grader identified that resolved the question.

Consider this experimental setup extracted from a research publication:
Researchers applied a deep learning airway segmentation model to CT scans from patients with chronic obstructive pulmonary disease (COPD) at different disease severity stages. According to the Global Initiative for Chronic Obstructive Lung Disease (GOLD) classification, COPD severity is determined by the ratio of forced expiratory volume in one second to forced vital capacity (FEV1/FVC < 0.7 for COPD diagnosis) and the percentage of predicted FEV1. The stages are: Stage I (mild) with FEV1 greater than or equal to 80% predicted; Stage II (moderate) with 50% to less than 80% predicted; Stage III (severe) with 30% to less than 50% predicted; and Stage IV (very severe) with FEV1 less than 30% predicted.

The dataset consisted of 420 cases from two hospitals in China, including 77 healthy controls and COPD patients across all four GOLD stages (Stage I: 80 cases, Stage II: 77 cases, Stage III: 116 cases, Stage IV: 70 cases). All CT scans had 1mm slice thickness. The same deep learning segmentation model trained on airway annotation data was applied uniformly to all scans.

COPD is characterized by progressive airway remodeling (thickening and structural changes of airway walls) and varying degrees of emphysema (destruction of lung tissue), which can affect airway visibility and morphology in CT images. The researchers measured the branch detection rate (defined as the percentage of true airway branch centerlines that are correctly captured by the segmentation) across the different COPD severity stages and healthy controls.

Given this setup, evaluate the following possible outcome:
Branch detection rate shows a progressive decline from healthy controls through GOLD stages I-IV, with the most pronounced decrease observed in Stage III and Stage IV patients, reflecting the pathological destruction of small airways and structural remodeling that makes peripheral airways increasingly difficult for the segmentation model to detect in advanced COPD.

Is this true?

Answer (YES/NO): NO